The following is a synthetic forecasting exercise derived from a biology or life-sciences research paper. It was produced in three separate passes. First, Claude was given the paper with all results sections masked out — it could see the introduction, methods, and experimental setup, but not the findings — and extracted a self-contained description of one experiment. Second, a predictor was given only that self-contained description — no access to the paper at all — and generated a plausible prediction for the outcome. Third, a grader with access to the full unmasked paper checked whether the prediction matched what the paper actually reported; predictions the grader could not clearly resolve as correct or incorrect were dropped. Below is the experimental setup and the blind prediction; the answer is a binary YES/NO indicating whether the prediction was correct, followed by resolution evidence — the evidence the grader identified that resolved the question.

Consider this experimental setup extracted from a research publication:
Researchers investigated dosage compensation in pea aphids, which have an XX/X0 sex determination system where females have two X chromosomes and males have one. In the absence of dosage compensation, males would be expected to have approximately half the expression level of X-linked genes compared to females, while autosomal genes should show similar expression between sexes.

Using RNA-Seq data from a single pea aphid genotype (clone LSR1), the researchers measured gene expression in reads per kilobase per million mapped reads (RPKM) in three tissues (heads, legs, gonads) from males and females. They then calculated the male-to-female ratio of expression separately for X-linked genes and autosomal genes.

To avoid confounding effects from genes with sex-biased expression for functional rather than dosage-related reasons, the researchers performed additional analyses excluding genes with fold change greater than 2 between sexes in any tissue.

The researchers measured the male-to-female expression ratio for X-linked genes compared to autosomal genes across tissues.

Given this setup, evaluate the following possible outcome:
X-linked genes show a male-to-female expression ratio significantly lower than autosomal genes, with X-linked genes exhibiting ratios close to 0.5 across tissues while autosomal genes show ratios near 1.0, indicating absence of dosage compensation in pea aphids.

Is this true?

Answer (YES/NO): NO